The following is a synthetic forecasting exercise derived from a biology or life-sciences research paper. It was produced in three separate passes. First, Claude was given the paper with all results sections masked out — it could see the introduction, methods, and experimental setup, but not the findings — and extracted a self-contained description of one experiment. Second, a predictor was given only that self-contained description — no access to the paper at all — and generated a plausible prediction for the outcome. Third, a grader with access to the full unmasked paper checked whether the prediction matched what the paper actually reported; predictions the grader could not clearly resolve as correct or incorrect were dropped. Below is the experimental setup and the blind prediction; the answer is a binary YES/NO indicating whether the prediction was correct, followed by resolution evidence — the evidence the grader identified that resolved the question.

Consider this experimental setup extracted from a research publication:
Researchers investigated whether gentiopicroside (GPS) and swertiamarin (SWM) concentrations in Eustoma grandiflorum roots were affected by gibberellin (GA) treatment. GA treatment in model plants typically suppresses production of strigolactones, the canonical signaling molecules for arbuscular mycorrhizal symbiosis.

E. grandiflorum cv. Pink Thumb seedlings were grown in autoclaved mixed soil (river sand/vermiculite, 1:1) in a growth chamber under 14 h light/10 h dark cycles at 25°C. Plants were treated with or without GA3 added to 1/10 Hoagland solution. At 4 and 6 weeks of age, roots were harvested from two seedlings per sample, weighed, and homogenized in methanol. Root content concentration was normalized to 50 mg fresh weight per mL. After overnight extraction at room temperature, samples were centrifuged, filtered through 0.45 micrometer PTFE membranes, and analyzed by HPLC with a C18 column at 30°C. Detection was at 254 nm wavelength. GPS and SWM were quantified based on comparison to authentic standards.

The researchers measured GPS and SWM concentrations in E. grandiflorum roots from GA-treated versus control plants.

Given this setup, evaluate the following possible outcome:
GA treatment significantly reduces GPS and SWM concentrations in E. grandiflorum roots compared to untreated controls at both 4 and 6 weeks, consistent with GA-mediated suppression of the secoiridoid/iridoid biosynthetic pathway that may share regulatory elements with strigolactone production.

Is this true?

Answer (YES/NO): NO